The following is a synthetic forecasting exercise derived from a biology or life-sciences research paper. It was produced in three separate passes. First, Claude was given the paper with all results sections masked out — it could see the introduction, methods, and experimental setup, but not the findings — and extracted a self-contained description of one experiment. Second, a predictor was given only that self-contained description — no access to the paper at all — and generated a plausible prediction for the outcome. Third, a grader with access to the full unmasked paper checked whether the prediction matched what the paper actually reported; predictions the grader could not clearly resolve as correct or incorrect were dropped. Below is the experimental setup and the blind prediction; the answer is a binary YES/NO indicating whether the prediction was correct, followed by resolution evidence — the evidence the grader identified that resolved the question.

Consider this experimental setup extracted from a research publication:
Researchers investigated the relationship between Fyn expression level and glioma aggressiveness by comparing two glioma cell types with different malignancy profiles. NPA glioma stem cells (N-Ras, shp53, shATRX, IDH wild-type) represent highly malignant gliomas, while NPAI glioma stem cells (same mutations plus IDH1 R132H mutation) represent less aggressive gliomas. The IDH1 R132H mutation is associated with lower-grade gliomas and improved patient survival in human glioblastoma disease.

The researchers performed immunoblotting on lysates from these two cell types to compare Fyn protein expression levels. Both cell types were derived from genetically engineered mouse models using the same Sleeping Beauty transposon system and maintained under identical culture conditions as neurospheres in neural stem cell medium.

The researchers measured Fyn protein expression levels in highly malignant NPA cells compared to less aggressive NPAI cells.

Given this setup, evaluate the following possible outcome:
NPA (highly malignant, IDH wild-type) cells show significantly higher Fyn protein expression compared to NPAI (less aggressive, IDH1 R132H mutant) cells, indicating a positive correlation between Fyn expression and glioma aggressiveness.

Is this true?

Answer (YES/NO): YES